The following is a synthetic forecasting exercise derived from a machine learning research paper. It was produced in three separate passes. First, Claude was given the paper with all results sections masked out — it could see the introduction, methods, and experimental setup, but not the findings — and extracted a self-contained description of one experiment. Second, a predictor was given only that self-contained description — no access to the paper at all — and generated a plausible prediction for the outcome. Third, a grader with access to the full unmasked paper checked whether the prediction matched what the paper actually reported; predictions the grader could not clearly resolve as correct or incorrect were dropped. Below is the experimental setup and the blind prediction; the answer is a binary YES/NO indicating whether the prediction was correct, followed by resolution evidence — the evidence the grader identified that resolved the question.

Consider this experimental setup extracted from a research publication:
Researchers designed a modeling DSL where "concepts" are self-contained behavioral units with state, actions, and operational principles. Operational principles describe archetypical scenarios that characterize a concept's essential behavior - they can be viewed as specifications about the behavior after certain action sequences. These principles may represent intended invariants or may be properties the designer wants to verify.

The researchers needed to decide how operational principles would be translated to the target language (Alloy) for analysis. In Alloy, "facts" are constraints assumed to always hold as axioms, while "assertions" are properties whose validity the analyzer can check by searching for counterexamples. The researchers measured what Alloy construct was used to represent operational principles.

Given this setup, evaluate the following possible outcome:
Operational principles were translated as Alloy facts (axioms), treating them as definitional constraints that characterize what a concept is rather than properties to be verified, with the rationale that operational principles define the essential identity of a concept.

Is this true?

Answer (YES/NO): NO